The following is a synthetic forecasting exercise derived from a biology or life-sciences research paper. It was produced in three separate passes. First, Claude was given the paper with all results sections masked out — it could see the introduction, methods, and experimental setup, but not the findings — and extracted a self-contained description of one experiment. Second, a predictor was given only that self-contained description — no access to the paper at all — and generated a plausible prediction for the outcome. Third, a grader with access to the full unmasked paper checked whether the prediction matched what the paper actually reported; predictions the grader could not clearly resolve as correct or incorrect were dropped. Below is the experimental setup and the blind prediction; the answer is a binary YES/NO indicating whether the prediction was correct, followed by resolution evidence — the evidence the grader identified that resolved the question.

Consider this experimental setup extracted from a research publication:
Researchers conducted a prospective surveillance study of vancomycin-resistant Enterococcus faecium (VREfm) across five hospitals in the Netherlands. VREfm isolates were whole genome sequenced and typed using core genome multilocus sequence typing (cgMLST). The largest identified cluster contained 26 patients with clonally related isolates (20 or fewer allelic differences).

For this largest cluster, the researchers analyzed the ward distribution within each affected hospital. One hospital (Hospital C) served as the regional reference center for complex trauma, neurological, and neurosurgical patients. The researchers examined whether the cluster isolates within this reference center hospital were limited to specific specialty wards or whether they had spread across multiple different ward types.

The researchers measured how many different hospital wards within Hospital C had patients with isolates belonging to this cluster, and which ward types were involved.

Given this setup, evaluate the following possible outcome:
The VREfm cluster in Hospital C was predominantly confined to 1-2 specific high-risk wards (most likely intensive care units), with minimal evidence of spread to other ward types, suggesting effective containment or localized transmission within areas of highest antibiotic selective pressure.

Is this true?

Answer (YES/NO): NO